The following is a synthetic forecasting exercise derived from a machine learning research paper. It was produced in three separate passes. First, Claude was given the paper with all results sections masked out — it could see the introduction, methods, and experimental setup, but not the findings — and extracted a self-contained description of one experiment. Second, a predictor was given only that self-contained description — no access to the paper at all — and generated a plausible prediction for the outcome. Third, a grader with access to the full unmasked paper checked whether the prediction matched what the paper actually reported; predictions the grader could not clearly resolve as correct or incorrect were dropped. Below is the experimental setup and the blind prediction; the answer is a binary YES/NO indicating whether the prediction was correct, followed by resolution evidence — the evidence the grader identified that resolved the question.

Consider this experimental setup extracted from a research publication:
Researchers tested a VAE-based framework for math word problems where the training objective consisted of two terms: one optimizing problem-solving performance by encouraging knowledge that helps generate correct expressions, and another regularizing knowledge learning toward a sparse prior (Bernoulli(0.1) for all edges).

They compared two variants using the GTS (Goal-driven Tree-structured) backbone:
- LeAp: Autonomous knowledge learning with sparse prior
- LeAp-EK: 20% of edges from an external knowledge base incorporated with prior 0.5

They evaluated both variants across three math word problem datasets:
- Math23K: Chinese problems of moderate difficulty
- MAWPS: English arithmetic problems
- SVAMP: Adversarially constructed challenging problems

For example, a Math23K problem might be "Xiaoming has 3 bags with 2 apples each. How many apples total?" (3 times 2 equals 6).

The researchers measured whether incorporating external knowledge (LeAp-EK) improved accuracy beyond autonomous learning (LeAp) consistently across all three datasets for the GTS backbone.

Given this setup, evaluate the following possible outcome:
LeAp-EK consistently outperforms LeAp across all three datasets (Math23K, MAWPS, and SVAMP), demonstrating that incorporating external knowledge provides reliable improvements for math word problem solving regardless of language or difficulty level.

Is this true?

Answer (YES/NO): NO